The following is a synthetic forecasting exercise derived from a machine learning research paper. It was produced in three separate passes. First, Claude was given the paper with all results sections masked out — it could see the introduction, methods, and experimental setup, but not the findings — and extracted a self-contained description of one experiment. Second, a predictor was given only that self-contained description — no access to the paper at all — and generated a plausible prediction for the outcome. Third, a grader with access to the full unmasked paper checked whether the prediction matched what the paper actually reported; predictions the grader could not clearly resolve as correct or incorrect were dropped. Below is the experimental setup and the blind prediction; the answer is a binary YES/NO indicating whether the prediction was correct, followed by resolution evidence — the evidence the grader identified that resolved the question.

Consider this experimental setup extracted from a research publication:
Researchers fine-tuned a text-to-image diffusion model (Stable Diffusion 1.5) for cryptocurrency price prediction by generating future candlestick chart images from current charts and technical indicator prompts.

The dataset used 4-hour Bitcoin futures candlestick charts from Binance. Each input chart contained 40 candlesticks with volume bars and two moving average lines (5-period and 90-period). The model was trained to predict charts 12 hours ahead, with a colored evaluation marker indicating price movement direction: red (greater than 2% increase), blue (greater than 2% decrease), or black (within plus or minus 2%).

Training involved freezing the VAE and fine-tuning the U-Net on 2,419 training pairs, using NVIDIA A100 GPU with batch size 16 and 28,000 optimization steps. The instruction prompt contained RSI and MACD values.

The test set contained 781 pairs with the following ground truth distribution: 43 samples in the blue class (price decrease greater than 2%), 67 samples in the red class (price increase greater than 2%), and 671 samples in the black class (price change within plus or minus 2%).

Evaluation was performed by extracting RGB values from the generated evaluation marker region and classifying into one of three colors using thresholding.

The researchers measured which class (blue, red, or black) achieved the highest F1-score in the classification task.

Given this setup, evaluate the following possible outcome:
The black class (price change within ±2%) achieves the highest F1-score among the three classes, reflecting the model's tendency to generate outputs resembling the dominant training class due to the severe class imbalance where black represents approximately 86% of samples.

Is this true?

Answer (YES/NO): YES